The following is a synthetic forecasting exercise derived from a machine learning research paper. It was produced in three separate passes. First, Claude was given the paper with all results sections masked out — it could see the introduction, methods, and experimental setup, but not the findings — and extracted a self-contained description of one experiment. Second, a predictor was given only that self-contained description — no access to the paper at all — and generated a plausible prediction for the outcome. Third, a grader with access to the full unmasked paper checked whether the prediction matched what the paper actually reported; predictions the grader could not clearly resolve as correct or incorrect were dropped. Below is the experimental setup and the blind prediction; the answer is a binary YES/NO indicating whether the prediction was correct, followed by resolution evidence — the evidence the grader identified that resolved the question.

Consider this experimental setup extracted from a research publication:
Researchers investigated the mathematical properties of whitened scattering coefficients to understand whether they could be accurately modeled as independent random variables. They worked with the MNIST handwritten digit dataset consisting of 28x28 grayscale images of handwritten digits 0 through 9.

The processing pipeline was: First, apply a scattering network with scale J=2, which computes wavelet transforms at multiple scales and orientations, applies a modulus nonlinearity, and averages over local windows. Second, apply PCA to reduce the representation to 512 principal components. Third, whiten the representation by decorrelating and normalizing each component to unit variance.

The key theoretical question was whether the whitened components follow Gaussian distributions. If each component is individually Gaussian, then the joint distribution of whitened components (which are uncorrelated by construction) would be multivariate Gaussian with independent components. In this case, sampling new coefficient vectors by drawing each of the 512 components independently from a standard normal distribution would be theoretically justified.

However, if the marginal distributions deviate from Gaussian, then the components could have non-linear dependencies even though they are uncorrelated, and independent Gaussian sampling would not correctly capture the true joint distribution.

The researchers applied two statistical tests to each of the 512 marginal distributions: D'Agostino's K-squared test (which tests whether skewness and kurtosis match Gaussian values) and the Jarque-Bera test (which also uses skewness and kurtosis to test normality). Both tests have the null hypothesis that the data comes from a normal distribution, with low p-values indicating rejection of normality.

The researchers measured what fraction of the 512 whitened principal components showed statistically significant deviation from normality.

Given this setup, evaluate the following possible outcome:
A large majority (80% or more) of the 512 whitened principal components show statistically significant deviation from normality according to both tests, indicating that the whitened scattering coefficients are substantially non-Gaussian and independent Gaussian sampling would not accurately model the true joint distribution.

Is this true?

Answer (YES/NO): NO